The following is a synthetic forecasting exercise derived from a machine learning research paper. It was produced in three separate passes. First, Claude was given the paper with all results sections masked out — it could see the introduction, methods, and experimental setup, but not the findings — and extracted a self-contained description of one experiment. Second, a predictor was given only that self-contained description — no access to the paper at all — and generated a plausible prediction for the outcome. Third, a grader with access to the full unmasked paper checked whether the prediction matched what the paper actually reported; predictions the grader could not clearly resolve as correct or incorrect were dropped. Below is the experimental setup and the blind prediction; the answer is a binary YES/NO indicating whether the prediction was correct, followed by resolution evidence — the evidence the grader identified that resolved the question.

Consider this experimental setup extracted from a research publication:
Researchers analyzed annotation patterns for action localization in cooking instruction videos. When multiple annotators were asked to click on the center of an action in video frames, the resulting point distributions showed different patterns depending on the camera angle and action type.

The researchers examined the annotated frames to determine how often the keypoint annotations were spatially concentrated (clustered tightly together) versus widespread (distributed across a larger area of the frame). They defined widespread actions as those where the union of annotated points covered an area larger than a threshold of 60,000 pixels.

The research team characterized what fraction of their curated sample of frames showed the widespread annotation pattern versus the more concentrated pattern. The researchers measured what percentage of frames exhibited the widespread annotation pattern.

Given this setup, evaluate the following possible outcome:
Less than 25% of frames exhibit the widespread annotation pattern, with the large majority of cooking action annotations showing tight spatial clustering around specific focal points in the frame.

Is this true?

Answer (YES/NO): YES